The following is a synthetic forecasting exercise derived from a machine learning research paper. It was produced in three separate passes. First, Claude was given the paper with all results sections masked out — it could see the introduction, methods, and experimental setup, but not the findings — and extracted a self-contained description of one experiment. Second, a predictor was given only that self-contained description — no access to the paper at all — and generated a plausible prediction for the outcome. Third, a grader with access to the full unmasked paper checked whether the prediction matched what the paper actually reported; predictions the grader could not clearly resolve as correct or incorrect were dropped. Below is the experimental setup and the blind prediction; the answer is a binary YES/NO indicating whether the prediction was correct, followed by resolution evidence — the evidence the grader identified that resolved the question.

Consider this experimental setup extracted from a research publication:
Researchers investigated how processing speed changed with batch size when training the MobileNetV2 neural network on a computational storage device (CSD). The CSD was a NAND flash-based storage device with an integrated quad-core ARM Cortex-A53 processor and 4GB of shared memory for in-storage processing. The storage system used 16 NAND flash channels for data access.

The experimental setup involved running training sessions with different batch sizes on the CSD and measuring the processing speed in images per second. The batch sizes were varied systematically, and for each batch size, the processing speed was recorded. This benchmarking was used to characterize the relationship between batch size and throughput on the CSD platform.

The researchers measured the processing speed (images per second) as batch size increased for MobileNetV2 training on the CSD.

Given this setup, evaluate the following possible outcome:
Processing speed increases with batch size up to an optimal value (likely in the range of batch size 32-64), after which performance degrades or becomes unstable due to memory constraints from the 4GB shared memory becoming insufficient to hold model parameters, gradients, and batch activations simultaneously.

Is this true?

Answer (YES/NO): NO